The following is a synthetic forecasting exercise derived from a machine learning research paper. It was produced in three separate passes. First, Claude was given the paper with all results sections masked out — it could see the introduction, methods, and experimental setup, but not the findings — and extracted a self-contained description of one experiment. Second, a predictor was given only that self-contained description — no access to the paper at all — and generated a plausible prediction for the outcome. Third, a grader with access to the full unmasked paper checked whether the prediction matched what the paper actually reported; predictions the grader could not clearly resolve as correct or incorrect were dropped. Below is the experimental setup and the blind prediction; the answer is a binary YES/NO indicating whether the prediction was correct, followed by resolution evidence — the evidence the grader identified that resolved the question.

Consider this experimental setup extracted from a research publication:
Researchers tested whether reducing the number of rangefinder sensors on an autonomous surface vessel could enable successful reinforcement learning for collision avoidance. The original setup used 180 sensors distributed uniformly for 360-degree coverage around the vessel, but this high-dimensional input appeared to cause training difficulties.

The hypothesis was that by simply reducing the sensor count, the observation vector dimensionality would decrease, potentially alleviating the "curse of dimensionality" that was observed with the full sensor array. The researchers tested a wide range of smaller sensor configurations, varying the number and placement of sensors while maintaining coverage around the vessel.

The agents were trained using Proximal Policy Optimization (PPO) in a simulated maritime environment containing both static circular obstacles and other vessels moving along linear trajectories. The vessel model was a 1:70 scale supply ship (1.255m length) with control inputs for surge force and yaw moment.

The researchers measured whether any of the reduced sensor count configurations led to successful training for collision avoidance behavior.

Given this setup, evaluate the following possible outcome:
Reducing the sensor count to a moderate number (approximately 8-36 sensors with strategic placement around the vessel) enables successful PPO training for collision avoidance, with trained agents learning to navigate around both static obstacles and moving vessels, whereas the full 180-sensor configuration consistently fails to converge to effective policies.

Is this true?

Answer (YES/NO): NO